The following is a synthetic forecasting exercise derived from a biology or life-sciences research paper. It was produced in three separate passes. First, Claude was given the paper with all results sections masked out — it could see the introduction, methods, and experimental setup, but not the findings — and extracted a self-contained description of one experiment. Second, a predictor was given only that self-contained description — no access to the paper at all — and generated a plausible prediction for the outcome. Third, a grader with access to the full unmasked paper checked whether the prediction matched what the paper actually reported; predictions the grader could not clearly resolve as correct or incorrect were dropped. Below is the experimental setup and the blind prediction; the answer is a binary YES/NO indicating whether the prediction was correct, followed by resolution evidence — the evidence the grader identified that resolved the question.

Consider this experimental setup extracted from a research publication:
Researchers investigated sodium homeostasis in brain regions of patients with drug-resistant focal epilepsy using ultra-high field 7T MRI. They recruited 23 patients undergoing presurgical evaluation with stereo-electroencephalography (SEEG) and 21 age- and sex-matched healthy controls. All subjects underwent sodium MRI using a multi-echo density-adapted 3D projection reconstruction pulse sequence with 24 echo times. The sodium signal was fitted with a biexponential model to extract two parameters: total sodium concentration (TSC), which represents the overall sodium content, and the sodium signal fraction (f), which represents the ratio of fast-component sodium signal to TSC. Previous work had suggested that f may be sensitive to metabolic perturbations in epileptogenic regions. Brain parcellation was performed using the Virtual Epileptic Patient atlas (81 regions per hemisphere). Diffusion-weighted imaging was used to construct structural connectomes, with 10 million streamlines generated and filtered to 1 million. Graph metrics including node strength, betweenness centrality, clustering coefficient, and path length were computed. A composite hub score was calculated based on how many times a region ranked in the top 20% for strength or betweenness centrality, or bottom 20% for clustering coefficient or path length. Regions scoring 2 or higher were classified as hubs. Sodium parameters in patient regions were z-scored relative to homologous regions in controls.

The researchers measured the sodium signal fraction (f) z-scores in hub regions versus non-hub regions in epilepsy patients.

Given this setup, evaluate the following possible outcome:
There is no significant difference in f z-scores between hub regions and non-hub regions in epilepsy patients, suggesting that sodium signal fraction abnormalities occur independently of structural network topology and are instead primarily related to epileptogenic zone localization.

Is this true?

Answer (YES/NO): YES